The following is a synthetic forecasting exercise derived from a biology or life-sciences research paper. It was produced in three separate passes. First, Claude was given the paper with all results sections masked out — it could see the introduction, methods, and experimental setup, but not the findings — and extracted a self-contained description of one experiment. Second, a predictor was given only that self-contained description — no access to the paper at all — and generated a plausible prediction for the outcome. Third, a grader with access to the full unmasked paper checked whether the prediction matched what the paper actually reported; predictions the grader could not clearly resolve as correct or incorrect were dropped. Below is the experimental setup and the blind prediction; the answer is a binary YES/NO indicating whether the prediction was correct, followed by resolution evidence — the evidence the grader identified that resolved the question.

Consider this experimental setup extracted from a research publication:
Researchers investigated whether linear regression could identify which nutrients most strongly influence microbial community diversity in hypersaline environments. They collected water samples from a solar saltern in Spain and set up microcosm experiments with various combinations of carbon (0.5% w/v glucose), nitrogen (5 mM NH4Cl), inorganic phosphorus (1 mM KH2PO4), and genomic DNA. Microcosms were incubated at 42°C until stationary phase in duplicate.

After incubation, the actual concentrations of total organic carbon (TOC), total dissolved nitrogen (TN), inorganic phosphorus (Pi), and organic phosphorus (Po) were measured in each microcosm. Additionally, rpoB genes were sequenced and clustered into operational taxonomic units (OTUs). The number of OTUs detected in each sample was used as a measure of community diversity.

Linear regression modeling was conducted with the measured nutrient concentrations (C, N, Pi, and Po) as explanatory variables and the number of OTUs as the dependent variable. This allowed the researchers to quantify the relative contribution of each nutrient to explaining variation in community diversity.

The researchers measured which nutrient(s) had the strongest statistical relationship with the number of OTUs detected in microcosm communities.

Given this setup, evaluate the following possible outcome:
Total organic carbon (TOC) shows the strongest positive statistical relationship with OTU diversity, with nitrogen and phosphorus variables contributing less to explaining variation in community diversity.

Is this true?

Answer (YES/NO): YES